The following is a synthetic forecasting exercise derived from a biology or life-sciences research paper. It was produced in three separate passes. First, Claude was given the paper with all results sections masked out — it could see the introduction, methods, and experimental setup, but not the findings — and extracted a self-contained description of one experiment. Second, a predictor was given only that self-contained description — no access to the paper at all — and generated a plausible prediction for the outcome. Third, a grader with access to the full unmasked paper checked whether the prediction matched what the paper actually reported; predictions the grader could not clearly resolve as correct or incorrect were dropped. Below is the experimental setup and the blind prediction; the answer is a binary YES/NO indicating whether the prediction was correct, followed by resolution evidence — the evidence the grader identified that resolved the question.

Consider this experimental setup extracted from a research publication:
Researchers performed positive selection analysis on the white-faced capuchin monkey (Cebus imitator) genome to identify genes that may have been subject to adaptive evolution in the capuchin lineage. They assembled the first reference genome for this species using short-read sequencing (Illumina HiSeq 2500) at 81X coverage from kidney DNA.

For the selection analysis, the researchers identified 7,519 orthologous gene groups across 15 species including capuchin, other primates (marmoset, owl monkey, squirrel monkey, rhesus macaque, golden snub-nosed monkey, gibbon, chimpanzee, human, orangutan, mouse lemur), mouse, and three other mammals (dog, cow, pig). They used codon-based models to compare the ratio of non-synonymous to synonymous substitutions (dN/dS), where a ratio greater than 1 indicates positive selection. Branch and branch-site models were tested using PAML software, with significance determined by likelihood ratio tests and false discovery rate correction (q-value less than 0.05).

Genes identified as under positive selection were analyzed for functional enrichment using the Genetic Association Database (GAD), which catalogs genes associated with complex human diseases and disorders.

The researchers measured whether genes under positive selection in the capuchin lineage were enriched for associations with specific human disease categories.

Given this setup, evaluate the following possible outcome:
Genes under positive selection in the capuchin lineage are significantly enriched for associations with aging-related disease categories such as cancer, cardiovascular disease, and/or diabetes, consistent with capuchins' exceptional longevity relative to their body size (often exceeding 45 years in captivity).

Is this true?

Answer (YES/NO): NO